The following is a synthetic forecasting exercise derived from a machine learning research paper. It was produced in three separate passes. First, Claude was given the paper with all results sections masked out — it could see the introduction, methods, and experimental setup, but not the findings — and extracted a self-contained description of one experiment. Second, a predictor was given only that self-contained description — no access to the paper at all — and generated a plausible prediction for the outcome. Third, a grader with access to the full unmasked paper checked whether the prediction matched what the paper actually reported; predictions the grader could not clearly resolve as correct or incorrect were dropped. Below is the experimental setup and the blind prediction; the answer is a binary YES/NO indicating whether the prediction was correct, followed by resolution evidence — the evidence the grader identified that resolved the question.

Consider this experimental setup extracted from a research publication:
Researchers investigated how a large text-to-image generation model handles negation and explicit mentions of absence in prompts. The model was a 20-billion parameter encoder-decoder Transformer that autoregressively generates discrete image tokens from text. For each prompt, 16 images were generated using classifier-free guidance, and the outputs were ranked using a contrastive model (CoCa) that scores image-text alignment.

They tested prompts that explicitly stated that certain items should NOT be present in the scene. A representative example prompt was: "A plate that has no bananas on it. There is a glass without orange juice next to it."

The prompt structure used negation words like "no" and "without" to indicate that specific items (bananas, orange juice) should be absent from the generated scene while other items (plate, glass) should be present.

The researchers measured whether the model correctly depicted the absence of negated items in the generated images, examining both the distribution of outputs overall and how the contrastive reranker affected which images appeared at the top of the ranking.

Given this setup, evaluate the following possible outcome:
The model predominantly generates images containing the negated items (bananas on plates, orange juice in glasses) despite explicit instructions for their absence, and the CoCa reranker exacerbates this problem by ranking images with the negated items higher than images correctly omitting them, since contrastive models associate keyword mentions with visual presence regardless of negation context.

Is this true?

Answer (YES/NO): YES